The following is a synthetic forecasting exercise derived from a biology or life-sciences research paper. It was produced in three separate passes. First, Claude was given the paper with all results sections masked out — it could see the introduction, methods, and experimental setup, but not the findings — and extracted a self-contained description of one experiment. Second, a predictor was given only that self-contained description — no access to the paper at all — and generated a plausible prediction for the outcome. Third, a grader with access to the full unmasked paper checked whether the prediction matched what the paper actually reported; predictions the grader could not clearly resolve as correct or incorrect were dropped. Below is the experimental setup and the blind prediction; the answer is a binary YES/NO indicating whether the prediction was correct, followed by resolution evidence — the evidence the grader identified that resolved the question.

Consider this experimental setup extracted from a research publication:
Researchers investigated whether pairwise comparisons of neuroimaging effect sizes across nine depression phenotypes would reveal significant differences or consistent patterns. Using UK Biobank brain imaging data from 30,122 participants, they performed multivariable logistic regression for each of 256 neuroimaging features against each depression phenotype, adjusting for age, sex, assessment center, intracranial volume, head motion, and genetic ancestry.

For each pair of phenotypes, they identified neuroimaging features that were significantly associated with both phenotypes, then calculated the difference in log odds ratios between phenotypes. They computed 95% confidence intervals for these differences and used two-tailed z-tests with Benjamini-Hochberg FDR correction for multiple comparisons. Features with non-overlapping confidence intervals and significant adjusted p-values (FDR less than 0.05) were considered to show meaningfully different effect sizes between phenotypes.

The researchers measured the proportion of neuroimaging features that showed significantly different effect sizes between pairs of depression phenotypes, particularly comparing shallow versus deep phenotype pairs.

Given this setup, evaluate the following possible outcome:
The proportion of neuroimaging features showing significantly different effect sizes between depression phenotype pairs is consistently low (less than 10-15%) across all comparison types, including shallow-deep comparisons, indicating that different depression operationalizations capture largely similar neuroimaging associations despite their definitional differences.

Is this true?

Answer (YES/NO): YES